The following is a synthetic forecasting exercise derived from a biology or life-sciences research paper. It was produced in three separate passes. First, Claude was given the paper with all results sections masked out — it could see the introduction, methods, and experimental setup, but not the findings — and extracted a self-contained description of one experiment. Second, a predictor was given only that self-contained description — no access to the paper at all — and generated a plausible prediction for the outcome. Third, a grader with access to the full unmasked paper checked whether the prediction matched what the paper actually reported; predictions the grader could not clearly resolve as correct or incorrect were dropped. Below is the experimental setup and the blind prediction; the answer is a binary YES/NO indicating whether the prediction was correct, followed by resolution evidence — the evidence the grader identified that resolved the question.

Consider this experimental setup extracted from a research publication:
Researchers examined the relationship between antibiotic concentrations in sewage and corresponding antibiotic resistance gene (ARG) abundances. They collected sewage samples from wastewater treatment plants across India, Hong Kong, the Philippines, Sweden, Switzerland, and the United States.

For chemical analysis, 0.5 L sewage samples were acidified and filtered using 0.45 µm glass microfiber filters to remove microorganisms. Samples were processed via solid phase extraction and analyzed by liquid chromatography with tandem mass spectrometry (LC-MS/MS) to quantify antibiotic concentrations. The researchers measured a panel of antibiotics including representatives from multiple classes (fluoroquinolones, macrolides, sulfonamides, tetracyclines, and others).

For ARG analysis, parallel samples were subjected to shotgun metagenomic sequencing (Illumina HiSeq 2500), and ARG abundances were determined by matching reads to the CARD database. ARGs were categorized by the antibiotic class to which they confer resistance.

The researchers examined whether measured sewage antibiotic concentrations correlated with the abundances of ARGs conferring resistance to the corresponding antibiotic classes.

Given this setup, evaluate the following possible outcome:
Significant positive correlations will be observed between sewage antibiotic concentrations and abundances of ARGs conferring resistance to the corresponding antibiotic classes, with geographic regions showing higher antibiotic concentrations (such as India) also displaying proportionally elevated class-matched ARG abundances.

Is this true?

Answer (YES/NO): NO